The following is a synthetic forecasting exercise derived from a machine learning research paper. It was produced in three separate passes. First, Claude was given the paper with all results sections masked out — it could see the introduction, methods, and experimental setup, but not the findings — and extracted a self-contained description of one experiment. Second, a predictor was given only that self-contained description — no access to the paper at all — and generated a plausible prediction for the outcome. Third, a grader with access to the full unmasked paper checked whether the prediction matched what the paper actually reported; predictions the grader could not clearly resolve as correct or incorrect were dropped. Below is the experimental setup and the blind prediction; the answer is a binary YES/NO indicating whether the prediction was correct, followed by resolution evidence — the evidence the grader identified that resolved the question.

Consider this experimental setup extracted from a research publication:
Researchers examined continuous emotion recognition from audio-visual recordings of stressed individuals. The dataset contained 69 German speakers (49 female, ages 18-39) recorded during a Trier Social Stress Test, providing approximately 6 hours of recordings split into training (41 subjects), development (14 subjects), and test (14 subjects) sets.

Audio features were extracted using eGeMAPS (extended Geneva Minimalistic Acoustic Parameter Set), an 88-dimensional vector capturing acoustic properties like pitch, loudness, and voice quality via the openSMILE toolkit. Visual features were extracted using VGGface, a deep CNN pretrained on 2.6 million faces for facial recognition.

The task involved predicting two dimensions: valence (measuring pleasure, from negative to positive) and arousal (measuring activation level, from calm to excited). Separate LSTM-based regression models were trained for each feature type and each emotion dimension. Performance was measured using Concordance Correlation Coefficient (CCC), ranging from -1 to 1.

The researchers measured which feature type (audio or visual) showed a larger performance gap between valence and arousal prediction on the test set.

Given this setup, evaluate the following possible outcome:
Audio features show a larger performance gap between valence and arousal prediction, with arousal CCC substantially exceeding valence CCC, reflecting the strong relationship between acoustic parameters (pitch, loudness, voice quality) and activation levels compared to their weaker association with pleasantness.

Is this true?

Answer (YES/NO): NO